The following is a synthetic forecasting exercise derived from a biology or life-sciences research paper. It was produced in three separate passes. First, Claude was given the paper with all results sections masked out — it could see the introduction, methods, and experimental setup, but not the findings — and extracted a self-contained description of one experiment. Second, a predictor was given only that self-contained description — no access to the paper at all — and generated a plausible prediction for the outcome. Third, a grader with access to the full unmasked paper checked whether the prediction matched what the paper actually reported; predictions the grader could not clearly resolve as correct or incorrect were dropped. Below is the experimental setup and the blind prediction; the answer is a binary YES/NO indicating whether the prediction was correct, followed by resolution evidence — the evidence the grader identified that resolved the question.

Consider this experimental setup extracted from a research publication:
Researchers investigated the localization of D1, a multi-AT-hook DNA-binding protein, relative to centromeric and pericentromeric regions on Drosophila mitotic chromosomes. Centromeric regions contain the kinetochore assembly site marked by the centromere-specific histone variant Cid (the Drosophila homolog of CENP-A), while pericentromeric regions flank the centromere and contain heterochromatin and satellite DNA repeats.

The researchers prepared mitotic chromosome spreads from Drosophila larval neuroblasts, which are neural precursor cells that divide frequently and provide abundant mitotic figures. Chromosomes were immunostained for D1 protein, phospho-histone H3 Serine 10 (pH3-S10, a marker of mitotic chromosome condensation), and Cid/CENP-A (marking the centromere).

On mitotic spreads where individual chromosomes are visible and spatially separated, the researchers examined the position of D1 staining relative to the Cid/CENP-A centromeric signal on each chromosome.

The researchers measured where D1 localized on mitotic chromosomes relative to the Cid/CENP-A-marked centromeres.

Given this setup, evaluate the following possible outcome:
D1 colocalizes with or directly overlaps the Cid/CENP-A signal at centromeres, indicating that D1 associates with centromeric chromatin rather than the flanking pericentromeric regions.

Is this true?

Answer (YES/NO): NO